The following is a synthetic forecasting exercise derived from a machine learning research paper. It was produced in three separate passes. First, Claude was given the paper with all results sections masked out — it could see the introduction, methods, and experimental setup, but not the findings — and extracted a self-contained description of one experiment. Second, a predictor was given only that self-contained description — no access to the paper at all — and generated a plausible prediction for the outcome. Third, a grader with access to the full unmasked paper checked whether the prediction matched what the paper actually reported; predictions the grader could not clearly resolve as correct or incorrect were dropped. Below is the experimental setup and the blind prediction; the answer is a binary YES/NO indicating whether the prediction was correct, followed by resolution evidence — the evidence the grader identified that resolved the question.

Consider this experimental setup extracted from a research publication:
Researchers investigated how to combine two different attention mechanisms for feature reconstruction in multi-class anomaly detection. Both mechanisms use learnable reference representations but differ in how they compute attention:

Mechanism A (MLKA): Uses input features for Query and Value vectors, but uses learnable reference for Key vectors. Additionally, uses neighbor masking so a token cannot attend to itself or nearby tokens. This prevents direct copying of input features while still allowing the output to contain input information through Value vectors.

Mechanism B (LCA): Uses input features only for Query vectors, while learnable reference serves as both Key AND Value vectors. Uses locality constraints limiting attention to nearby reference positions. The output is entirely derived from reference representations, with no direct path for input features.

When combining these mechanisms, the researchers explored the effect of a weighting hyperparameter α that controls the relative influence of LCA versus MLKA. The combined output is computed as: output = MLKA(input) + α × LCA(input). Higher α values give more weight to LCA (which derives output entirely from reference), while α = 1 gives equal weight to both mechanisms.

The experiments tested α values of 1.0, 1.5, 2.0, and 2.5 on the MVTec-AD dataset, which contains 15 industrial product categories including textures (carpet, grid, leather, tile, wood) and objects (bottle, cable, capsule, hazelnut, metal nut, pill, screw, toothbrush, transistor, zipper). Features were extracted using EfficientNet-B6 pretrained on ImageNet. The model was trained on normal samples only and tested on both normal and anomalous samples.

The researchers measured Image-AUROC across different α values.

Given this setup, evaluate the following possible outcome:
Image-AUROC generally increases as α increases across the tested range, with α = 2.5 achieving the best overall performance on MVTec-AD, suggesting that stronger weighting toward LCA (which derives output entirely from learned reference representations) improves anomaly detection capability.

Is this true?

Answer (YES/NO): NO